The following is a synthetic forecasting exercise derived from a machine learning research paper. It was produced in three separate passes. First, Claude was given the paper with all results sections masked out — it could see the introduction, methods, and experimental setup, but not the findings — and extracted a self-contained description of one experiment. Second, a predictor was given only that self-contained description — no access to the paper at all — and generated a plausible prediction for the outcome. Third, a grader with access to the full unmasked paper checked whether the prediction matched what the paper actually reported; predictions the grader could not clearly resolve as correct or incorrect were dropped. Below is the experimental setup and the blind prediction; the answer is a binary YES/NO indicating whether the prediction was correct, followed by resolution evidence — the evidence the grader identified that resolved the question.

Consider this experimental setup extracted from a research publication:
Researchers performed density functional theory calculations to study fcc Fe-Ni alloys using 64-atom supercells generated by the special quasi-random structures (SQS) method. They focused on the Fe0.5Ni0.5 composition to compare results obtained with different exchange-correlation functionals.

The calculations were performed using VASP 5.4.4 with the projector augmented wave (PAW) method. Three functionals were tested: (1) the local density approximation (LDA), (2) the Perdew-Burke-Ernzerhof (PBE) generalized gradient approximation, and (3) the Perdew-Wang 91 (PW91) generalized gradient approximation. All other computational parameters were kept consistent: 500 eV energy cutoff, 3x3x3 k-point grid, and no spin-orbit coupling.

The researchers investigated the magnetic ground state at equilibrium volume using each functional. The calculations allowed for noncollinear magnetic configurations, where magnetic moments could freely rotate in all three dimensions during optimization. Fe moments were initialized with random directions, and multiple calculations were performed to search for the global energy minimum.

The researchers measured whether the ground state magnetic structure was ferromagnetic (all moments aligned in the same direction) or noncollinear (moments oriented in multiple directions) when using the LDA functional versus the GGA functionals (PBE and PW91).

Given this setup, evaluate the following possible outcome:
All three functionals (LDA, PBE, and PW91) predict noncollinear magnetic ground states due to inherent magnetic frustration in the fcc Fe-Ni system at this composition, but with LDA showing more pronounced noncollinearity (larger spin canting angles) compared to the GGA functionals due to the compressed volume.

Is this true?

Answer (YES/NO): NO